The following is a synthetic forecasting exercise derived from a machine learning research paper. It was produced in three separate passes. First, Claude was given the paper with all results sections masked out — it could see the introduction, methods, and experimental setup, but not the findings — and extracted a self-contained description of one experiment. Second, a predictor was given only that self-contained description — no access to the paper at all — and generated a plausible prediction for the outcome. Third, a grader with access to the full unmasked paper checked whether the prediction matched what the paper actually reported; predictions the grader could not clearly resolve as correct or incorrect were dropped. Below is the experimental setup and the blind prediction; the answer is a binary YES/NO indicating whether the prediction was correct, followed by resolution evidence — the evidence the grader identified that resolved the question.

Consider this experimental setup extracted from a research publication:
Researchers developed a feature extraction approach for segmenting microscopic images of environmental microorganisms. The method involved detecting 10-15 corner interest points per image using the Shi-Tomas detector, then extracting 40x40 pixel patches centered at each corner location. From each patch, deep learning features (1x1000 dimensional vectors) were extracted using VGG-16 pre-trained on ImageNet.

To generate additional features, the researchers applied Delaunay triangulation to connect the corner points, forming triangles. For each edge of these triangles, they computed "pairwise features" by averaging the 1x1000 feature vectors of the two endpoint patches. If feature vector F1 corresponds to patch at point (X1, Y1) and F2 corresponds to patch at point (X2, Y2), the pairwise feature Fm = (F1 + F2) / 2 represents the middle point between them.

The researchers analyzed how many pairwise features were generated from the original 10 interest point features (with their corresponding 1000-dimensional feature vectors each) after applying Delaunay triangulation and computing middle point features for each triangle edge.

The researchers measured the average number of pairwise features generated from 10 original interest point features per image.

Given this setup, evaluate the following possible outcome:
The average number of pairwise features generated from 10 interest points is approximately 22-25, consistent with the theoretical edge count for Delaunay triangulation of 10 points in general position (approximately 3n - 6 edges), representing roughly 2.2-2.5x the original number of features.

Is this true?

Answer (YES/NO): NO